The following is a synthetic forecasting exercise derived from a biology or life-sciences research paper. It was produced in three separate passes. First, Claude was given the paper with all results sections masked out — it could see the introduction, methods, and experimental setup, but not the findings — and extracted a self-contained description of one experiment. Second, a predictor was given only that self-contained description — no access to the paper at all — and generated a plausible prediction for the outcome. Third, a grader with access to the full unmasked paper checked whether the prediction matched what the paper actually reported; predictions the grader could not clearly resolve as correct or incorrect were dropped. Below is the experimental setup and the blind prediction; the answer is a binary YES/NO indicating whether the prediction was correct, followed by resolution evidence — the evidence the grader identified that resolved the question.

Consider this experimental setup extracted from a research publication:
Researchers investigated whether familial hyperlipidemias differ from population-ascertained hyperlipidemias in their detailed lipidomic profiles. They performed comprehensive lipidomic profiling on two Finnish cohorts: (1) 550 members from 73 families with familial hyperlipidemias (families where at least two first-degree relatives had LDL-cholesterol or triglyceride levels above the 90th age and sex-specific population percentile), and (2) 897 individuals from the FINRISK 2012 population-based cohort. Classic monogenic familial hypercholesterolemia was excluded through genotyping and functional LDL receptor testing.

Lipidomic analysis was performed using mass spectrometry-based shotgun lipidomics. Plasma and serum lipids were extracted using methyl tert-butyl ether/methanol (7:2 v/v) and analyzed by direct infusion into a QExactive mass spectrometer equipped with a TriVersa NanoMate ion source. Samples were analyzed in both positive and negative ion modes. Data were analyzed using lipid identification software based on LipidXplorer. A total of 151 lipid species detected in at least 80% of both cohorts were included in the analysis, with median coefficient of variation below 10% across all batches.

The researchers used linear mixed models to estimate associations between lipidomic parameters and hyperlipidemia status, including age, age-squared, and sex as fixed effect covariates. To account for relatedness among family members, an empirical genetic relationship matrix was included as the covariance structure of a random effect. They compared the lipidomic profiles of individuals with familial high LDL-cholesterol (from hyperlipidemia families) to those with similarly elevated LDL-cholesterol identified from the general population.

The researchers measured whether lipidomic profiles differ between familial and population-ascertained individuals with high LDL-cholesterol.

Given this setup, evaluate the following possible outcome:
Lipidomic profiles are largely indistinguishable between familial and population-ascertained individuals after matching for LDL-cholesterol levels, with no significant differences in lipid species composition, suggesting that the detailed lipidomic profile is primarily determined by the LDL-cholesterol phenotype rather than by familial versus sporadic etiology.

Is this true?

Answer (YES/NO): YES